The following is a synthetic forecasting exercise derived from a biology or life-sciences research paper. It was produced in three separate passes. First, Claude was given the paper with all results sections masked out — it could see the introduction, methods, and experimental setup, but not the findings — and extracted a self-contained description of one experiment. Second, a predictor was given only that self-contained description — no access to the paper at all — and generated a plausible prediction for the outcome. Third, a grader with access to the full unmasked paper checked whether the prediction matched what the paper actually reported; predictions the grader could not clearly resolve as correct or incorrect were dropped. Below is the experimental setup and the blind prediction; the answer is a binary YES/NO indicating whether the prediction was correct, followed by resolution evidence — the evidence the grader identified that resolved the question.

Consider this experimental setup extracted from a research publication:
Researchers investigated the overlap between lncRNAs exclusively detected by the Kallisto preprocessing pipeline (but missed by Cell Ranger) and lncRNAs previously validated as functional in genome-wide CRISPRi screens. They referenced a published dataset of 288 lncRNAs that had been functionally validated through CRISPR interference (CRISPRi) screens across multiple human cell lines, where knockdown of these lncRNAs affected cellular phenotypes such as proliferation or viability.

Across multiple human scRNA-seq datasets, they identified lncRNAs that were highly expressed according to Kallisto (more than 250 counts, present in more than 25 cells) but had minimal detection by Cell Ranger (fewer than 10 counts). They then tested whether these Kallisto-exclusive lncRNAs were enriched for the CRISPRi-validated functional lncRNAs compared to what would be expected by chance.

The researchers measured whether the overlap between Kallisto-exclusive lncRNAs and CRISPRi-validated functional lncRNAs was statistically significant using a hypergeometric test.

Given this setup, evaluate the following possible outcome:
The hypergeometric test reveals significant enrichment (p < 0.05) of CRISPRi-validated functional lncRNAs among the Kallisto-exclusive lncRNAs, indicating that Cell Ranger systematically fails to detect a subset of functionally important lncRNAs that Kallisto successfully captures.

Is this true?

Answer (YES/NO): YES